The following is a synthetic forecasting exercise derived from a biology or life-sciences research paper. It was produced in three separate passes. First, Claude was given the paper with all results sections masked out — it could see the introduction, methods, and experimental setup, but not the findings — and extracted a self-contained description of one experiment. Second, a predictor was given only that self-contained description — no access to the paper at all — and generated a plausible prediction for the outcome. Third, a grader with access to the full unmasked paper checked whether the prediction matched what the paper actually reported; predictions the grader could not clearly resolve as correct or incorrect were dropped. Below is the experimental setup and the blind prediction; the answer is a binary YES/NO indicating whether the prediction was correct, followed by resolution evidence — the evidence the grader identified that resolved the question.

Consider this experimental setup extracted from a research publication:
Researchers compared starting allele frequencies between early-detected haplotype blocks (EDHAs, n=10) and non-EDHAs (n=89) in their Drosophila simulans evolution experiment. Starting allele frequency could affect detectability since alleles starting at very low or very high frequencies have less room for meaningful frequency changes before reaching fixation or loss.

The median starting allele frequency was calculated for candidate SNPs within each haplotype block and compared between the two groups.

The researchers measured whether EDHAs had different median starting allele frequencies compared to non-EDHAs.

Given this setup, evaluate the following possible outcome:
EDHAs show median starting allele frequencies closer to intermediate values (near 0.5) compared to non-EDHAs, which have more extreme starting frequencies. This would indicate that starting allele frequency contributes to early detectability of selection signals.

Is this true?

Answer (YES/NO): NO